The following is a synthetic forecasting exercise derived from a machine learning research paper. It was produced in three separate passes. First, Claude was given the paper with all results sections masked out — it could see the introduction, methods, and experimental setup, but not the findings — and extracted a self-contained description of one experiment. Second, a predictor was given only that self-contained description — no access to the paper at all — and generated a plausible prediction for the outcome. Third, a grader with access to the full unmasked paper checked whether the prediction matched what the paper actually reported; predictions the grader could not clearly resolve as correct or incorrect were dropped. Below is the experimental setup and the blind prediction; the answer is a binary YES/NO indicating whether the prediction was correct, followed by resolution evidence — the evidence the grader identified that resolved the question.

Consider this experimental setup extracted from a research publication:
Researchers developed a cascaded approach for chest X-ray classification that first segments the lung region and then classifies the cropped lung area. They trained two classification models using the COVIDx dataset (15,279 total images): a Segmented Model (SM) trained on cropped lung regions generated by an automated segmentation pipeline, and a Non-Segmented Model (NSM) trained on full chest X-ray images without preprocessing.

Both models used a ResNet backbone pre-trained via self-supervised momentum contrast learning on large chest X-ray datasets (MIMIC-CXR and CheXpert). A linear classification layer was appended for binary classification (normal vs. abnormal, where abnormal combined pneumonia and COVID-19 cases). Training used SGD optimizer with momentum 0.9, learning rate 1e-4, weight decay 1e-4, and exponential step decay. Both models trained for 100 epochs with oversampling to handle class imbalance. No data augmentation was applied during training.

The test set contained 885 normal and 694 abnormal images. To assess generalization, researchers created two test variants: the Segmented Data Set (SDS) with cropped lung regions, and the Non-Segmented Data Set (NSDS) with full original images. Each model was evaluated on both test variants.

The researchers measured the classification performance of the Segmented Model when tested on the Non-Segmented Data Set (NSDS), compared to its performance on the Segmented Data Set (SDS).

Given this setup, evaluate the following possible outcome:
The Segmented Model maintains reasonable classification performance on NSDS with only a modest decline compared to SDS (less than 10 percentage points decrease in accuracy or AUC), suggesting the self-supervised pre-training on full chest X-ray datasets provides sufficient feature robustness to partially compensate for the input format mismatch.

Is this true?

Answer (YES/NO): YES